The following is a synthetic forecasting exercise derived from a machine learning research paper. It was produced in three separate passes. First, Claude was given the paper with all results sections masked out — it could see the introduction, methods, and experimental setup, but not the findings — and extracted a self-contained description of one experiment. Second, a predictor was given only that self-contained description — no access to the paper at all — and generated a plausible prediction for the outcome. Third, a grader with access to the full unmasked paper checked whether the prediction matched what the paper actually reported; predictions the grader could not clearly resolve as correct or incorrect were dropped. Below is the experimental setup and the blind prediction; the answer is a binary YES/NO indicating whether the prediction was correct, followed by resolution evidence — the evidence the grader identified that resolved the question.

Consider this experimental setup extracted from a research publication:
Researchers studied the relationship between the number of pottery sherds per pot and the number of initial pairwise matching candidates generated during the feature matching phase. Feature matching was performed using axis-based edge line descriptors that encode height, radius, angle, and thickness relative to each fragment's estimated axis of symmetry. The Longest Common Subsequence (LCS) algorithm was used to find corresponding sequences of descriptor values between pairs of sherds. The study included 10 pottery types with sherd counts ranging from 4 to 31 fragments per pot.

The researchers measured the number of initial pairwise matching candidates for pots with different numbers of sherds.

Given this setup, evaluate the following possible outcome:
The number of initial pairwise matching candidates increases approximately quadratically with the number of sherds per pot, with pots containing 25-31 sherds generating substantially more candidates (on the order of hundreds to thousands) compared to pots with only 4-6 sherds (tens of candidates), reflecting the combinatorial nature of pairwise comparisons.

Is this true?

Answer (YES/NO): NO